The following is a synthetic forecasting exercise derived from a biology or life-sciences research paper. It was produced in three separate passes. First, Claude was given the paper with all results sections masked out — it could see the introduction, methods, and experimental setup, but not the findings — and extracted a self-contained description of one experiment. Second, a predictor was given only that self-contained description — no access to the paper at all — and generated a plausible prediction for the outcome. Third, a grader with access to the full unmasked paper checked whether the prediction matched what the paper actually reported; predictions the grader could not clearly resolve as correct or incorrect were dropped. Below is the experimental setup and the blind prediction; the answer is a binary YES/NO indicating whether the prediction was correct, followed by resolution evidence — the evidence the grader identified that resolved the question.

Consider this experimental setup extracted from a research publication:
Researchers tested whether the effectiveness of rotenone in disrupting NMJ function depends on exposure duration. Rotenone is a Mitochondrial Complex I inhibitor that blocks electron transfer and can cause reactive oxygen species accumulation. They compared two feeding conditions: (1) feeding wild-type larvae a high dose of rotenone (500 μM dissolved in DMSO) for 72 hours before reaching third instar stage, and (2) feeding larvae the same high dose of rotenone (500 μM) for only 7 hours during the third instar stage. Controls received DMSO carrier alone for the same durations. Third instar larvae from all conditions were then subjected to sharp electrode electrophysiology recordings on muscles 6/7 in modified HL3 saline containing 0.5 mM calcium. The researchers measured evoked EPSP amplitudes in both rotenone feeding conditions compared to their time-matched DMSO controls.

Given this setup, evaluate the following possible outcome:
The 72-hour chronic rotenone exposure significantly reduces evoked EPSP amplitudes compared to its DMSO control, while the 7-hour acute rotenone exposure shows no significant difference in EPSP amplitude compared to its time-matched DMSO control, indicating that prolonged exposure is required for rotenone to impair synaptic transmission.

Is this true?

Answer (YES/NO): NO